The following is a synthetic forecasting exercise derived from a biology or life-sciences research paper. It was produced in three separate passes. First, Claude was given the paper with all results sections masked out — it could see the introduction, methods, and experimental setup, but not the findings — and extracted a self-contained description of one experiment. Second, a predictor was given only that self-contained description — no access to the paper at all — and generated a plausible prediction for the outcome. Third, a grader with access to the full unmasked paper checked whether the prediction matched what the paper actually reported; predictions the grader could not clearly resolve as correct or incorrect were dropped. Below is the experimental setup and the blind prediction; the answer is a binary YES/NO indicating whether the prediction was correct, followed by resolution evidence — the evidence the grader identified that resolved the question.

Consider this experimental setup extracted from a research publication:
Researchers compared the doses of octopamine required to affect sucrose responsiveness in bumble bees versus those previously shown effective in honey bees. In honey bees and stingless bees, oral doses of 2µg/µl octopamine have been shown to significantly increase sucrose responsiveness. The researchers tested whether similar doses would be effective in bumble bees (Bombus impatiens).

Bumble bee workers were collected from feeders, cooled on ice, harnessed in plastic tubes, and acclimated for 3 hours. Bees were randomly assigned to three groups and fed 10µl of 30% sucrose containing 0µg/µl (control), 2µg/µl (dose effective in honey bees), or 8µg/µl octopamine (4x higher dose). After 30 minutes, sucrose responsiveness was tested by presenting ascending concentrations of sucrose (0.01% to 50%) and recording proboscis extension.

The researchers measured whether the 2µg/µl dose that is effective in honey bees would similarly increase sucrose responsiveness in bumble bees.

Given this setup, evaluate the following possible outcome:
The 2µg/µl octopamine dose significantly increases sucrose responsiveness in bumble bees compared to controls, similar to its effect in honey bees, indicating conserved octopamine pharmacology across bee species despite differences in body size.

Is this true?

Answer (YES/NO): NO